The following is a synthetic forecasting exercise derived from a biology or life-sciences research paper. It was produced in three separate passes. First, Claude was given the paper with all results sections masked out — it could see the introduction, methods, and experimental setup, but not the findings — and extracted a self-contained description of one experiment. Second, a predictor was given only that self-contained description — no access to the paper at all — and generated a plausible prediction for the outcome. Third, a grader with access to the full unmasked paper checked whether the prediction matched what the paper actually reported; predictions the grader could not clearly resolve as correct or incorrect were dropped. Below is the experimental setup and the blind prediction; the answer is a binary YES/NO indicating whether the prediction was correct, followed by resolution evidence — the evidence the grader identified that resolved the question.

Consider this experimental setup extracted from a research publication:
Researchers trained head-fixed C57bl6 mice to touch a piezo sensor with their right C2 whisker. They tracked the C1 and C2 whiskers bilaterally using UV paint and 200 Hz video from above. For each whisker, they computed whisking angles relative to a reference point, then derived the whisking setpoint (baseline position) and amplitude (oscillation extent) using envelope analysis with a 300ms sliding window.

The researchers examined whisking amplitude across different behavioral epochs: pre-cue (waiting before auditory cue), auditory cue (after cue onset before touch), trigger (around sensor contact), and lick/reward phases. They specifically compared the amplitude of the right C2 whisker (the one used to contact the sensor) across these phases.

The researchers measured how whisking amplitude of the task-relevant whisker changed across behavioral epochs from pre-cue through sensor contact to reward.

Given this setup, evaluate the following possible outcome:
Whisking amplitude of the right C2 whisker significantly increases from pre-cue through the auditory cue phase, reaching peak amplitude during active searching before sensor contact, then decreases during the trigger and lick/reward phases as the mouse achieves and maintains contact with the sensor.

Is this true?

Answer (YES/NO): NO